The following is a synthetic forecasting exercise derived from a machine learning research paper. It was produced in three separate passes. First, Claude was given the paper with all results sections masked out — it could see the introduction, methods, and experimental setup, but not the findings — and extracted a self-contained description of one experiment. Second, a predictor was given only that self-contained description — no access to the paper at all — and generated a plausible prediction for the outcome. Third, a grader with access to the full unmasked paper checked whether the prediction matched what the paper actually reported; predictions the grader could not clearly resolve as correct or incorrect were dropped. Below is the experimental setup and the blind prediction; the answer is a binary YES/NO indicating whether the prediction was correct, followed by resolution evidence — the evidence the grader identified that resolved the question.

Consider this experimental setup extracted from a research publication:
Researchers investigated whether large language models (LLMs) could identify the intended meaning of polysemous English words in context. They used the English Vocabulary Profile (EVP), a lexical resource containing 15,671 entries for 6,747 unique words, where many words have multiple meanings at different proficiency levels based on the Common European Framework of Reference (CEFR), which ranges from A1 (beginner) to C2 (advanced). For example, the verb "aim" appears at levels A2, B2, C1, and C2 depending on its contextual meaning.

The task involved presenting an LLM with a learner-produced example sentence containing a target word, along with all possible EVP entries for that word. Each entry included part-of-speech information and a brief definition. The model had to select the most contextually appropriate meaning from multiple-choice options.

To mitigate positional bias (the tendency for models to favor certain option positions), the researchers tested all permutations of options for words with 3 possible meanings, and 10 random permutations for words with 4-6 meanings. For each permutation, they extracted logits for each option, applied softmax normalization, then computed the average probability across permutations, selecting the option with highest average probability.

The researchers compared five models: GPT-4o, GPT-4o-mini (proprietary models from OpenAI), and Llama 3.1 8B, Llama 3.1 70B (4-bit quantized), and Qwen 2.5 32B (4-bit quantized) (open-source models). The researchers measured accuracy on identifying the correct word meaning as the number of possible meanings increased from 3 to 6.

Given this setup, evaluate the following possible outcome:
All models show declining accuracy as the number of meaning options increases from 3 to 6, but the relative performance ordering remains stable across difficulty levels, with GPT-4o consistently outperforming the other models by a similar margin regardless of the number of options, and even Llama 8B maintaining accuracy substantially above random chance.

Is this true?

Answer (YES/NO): NO